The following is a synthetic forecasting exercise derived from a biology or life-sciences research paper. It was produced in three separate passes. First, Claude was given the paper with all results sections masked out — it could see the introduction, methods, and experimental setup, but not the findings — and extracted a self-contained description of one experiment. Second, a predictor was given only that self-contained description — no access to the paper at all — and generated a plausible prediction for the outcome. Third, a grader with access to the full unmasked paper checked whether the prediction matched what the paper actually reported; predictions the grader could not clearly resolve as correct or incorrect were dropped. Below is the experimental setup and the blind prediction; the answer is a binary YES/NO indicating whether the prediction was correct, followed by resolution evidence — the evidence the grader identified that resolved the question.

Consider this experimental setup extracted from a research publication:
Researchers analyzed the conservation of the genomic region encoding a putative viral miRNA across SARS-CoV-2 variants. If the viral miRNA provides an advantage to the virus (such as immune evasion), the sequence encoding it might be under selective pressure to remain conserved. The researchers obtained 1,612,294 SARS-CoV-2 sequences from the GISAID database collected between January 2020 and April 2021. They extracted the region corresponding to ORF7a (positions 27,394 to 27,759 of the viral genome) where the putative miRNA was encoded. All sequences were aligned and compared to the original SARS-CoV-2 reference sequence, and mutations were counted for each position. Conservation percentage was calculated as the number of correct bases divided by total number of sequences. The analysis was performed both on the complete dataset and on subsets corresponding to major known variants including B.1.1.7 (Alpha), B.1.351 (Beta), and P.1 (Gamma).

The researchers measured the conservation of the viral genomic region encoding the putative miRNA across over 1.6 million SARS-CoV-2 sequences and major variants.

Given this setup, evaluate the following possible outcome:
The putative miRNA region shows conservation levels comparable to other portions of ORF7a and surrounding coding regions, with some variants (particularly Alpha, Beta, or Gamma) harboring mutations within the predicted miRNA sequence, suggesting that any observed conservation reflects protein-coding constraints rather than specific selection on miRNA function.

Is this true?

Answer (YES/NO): NO